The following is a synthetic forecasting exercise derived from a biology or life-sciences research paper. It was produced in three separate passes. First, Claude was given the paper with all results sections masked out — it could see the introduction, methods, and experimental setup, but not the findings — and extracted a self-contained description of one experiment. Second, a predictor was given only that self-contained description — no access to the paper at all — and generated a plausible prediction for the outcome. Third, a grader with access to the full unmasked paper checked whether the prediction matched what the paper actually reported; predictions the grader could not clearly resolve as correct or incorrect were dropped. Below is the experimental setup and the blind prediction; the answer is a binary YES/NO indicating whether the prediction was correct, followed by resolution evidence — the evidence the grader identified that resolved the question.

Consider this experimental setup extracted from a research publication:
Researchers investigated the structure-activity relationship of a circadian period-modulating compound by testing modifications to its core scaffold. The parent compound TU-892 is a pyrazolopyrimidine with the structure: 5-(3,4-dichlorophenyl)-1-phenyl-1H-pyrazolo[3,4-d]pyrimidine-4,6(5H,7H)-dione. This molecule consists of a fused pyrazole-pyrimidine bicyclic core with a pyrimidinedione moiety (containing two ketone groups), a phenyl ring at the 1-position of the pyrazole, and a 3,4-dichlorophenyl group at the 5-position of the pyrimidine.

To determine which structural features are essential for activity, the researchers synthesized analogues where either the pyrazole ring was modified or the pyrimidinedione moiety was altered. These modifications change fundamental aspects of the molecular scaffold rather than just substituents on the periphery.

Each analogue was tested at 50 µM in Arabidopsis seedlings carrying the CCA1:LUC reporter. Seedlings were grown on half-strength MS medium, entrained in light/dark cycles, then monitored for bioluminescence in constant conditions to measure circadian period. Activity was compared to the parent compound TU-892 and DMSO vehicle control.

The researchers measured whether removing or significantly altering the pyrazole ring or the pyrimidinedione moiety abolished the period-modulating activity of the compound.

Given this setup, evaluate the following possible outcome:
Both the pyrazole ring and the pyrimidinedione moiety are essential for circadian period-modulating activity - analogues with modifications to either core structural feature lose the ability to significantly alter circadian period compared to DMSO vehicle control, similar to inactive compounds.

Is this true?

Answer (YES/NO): YES